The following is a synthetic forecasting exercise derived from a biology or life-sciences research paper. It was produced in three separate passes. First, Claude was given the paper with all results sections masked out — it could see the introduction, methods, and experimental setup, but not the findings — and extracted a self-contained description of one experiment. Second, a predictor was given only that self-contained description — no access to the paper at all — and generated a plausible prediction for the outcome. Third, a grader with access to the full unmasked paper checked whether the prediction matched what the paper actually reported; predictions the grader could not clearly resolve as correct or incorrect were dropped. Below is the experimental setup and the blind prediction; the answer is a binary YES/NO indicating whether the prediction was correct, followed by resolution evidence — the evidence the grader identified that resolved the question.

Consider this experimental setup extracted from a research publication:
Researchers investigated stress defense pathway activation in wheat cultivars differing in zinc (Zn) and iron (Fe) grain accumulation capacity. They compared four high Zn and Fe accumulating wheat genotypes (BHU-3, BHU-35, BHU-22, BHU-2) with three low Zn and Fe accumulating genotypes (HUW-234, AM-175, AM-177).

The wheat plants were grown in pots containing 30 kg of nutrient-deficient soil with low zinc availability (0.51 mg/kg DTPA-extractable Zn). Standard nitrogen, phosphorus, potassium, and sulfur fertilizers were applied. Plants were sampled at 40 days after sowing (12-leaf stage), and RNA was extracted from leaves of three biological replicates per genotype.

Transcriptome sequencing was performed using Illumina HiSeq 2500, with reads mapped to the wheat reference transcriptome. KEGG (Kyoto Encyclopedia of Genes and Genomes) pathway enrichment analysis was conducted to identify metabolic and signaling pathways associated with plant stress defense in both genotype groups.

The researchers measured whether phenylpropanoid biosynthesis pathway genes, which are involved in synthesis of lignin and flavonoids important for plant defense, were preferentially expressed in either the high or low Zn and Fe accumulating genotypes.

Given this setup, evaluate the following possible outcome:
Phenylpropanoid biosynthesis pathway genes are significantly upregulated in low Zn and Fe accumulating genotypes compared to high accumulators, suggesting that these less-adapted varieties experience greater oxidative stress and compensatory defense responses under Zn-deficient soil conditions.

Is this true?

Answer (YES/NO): YES